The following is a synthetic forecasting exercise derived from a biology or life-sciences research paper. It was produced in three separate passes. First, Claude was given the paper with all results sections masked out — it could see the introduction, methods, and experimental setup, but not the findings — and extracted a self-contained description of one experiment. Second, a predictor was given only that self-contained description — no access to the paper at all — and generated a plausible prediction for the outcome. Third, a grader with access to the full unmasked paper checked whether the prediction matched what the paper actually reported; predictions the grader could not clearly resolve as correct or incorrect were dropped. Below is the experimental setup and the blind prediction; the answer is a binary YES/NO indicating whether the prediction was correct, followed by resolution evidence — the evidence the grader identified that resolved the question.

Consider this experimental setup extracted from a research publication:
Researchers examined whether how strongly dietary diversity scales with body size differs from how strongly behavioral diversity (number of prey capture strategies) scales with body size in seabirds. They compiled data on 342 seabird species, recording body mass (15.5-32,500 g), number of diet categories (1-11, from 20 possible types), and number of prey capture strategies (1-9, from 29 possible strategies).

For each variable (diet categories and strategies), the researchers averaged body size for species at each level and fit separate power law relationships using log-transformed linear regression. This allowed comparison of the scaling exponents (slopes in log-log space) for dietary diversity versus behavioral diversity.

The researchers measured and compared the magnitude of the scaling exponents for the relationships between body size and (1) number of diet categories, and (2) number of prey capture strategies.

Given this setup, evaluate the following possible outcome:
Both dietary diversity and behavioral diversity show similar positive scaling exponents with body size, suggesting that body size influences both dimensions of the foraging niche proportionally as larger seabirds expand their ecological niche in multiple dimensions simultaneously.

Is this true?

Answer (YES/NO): NO